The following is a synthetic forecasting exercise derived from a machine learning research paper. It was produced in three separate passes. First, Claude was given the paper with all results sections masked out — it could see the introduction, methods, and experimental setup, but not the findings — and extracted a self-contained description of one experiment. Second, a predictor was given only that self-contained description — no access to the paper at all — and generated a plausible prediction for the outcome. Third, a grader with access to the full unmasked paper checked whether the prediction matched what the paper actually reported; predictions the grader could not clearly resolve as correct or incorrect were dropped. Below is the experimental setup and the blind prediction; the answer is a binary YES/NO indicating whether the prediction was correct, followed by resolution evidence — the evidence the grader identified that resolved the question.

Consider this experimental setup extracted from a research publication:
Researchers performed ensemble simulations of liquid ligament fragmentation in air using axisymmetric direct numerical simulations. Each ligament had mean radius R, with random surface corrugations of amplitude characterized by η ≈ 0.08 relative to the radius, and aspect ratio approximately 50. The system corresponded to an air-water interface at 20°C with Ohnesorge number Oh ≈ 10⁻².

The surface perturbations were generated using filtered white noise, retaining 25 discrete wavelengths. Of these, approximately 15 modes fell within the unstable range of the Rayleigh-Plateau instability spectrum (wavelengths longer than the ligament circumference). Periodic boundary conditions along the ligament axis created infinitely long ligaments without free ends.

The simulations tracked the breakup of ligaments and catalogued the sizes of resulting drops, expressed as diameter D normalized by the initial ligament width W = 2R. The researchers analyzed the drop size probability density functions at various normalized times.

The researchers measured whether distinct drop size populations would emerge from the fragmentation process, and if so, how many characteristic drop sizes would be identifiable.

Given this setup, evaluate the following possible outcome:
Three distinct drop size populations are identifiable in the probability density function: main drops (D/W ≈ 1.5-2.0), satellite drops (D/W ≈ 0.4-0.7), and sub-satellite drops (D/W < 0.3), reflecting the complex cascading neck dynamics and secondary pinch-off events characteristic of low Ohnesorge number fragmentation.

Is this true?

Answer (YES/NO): NO